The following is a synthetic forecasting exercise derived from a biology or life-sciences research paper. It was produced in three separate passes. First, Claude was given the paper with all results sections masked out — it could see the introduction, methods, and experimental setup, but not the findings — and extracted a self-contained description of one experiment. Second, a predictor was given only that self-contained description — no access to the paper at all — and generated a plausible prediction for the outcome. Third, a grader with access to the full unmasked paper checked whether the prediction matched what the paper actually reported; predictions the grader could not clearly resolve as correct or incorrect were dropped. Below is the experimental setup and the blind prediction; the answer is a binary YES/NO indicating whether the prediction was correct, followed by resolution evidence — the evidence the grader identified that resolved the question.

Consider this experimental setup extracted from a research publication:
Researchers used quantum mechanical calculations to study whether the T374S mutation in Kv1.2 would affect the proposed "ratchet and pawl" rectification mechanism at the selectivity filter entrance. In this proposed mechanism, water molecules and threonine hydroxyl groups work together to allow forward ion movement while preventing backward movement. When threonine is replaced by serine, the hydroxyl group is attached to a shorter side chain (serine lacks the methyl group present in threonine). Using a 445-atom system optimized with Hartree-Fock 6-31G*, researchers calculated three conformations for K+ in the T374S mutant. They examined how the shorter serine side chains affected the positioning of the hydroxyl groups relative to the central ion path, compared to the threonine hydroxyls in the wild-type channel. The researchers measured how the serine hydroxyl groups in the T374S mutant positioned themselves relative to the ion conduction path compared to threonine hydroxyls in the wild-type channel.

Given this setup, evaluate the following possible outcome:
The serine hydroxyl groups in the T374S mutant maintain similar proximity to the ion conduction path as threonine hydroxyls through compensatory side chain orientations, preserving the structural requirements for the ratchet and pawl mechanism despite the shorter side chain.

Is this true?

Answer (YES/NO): NO